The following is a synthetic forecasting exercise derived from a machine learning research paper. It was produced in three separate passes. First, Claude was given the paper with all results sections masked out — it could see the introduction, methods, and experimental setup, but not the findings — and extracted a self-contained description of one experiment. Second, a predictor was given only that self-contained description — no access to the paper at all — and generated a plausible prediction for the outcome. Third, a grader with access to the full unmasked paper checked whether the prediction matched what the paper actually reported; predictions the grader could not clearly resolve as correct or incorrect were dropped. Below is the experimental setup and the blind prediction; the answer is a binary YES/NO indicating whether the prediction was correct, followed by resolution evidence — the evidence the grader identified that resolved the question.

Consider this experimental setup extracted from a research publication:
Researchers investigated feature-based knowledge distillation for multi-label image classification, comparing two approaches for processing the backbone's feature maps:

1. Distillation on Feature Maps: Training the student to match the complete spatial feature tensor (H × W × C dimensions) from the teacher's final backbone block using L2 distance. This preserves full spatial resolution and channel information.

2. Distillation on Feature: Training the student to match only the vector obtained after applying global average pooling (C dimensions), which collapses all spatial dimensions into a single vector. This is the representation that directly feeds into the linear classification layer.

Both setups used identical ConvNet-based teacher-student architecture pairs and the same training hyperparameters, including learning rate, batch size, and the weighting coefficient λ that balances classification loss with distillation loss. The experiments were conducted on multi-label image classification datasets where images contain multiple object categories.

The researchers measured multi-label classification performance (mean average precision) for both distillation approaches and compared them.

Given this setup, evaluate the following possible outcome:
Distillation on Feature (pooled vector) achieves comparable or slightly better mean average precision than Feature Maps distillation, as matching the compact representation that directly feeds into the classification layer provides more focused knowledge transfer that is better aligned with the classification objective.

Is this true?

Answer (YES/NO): NO